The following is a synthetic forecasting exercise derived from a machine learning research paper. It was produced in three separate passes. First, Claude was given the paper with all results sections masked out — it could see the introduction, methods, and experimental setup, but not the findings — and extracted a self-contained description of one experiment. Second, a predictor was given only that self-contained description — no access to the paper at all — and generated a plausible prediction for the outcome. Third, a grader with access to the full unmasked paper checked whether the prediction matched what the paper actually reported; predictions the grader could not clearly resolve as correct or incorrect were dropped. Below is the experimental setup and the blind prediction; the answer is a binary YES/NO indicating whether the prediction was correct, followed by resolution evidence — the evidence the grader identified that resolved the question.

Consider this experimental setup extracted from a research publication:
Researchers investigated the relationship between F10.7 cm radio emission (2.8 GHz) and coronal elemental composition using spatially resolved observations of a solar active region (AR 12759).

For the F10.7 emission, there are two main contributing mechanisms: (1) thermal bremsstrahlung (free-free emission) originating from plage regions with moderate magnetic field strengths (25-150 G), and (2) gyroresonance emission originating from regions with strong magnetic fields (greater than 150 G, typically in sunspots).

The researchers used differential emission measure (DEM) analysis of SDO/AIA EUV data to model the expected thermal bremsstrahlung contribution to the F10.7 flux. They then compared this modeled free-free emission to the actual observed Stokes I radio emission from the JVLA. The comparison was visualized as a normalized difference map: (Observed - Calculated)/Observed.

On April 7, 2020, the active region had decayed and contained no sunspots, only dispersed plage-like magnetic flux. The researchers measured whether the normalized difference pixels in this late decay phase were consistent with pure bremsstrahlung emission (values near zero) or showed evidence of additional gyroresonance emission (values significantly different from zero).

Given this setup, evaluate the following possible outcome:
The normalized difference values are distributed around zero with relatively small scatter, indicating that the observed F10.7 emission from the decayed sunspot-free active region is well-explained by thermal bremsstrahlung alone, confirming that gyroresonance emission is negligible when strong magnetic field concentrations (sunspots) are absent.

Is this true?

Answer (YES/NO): NO